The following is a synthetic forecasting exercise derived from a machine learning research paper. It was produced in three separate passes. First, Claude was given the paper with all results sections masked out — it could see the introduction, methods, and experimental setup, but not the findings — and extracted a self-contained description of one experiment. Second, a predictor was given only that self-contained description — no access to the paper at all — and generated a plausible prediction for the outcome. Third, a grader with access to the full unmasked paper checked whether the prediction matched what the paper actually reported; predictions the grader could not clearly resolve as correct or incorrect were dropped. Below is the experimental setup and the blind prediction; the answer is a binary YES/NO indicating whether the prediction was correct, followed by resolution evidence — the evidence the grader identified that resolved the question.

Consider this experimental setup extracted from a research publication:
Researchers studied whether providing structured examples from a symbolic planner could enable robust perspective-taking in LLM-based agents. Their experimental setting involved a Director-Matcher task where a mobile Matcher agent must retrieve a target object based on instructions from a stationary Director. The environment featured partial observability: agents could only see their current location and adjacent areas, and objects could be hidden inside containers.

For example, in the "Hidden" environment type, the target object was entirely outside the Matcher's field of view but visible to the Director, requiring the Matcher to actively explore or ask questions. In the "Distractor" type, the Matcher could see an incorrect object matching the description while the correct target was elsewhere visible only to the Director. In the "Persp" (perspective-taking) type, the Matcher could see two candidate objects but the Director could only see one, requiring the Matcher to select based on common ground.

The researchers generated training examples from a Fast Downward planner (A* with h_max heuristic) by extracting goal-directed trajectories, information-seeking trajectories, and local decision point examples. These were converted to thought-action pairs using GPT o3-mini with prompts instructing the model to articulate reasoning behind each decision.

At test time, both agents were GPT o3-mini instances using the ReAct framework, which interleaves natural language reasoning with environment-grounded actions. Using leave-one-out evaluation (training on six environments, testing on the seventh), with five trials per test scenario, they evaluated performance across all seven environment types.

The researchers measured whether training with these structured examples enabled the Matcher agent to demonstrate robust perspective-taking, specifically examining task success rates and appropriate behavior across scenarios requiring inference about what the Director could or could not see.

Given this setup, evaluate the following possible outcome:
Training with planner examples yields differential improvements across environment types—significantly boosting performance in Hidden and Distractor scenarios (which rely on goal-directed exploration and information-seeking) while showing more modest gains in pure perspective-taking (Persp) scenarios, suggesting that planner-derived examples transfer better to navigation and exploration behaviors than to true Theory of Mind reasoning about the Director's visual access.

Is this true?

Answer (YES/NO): NO